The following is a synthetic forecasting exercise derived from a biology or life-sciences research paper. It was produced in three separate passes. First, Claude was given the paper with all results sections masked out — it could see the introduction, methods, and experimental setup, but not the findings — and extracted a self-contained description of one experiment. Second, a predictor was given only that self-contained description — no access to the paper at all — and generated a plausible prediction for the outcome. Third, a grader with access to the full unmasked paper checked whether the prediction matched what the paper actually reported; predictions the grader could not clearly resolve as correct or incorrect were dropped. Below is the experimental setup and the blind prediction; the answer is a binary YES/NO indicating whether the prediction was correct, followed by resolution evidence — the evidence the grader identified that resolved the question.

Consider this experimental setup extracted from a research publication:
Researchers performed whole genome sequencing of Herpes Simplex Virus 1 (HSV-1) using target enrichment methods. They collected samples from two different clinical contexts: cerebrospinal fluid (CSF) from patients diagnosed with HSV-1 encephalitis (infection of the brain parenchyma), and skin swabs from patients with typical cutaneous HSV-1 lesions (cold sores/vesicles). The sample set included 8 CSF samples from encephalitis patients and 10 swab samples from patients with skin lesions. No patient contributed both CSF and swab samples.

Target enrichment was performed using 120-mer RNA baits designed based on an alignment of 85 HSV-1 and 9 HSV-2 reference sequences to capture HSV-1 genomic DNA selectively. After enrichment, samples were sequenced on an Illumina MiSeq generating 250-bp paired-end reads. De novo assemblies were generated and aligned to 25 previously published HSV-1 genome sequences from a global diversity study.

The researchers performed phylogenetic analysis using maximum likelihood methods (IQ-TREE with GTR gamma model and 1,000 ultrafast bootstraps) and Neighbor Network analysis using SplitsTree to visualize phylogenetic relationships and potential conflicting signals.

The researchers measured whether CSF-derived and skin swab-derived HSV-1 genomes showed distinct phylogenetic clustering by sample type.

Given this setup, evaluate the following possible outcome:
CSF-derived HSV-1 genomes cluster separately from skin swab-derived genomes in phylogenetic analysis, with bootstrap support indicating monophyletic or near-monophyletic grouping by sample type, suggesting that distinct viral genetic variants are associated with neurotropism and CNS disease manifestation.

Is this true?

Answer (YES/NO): NO